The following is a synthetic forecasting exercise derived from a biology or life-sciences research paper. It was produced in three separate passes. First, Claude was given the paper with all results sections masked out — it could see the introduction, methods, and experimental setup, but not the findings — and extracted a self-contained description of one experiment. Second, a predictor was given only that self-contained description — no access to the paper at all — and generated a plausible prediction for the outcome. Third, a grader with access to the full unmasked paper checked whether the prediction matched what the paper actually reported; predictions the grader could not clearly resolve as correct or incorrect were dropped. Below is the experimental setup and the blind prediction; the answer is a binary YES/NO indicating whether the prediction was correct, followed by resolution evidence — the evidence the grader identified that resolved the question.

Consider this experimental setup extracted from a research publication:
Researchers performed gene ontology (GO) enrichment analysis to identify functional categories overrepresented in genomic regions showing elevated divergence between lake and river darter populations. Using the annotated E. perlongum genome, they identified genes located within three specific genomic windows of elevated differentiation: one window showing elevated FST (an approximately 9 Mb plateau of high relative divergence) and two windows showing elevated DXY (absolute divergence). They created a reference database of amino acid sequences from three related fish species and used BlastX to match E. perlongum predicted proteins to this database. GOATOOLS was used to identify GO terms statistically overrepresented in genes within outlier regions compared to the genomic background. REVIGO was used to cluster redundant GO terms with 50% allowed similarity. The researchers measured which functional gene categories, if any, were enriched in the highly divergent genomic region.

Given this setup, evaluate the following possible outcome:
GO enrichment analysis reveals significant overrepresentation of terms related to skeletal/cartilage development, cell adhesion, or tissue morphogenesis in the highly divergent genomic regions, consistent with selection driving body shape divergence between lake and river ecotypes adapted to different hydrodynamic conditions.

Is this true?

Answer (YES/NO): NO